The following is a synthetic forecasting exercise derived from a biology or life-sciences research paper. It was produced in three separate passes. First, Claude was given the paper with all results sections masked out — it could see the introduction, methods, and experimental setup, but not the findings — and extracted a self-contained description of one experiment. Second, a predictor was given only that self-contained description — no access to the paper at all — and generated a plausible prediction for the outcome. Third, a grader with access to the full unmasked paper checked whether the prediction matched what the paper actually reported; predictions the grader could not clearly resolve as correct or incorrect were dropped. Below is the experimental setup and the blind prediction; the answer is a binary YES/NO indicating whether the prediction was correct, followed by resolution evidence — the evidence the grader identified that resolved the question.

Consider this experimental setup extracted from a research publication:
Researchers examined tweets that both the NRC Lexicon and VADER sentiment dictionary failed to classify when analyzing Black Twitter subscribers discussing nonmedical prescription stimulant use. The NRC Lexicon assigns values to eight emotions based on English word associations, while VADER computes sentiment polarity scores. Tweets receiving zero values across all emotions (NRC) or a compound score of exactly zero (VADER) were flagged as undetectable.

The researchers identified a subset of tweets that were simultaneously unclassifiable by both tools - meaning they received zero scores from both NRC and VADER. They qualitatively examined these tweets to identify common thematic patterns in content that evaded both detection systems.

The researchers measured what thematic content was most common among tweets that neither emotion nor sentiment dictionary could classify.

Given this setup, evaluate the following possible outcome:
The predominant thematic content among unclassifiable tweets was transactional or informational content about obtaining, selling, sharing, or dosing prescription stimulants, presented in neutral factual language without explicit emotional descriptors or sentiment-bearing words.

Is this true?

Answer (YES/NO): NO